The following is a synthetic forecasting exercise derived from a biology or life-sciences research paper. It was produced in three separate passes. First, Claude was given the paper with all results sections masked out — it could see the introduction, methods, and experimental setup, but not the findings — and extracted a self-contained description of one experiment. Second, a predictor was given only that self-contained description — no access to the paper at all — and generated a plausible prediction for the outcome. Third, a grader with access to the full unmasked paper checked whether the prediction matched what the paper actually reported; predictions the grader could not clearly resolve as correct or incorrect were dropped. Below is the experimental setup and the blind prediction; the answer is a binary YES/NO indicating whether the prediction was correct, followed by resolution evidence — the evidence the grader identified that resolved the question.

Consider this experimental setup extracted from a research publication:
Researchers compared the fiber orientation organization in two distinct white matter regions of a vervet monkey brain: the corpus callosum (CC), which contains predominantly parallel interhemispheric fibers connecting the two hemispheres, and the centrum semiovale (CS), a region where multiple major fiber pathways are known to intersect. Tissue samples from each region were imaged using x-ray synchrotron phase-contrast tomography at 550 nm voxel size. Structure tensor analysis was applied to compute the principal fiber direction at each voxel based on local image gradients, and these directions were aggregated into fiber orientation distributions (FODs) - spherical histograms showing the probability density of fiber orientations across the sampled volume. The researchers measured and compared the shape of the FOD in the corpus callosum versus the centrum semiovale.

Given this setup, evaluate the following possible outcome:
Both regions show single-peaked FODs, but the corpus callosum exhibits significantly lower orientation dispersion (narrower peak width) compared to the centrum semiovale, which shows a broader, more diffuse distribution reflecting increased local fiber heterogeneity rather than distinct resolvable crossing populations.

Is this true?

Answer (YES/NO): NO